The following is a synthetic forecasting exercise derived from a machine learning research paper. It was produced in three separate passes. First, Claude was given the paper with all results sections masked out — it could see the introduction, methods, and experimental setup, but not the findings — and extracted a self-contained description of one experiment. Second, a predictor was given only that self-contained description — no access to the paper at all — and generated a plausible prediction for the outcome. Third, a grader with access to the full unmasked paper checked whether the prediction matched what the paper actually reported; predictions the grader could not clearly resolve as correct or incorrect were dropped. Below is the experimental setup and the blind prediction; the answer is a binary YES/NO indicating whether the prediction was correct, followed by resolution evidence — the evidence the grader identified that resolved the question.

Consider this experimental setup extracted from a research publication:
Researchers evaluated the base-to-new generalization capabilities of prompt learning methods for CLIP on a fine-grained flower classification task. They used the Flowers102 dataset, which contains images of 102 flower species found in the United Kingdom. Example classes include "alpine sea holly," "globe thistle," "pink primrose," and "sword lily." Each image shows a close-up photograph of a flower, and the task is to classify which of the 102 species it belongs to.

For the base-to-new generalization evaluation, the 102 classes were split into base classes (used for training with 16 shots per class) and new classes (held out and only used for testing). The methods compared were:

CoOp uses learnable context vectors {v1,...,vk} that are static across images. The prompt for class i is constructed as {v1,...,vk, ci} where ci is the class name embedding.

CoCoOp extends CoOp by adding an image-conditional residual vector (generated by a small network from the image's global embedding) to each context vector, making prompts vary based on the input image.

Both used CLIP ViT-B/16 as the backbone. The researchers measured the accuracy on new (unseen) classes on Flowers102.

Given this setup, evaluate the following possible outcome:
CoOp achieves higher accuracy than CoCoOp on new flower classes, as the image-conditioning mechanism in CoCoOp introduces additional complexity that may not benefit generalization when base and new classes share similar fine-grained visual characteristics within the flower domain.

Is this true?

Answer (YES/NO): NO